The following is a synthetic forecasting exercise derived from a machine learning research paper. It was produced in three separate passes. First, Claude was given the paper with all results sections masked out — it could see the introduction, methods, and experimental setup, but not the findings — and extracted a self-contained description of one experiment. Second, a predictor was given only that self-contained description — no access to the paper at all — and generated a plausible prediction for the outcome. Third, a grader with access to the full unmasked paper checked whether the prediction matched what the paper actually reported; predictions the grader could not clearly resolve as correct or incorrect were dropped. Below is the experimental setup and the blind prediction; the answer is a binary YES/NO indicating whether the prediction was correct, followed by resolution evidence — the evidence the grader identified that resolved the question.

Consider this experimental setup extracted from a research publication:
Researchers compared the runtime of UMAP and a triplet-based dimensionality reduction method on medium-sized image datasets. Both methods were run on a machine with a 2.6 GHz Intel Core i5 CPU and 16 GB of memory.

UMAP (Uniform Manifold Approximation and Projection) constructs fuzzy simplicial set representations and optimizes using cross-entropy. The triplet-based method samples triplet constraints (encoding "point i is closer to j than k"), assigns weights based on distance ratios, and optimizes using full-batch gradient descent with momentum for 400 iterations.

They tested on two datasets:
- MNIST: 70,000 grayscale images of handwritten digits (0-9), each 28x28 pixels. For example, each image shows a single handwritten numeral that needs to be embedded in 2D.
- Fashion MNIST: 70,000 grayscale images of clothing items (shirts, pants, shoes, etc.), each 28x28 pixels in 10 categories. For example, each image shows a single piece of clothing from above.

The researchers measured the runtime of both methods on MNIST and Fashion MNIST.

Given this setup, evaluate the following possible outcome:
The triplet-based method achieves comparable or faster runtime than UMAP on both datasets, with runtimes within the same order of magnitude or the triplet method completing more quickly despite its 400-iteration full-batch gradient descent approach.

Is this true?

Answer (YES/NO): YES